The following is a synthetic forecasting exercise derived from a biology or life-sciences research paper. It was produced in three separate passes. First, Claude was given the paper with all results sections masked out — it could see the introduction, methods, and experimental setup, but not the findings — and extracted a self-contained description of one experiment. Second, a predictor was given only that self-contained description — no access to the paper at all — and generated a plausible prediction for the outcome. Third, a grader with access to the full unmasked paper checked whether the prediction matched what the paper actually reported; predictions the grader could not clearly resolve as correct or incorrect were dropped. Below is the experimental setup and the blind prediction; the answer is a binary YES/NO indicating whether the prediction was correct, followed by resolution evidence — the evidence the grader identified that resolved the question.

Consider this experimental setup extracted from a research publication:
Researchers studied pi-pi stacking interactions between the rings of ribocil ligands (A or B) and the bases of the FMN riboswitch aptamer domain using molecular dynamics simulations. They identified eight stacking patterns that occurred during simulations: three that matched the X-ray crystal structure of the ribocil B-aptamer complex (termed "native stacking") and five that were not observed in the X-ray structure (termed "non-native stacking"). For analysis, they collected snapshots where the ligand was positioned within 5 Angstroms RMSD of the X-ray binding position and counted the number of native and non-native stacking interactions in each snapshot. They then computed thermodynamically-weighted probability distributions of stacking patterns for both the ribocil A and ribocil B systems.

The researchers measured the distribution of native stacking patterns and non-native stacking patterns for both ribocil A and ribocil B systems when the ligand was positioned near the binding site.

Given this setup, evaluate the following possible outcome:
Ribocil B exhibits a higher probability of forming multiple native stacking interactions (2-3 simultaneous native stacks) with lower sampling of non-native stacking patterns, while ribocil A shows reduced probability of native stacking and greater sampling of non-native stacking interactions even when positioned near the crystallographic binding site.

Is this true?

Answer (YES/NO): NO